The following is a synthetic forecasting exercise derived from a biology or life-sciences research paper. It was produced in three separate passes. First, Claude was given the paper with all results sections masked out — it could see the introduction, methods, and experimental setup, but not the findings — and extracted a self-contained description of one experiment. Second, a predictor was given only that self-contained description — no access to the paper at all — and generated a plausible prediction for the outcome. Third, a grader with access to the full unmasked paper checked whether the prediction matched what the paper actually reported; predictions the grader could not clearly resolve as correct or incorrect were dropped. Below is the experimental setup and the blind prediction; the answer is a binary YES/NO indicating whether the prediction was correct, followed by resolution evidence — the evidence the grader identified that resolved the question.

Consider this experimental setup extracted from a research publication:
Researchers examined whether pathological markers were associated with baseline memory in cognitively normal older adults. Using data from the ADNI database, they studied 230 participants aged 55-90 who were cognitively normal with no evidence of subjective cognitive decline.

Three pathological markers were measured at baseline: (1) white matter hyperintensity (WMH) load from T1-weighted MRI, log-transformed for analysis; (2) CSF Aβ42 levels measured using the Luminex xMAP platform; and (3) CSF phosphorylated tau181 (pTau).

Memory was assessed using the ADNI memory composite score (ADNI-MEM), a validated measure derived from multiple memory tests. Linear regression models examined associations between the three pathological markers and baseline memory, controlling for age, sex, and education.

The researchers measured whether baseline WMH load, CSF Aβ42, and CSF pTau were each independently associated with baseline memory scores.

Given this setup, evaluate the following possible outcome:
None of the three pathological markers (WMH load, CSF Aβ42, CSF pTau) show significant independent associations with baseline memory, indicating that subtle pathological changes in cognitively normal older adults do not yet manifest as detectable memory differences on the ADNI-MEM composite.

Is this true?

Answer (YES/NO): YES